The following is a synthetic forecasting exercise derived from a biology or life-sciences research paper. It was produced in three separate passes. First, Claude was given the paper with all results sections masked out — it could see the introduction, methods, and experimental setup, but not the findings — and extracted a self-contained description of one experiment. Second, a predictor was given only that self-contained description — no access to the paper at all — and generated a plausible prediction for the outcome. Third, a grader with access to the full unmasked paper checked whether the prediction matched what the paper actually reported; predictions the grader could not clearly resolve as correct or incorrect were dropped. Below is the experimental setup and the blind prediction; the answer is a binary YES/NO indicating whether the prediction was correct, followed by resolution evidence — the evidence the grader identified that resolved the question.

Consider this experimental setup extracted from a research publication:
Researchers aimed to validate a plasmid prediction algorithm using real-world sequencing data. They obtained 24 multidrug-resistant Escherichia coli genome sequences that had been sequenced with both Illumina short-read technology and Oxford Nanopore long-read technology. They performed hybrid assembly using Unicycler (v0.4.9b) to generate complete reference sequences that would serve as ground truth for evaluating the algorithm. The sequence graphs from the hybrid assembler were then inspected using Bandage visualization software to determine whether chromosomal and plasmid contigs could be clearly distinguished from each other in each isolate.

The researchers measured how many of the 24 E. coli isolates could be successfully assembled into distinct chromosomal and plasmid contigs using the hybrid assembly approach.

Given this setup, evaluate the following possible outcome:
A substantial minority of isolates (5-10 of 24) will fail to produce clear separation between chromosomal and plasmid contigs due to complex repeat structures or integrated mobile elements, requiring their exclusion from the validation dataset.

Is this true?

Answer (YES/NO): NO